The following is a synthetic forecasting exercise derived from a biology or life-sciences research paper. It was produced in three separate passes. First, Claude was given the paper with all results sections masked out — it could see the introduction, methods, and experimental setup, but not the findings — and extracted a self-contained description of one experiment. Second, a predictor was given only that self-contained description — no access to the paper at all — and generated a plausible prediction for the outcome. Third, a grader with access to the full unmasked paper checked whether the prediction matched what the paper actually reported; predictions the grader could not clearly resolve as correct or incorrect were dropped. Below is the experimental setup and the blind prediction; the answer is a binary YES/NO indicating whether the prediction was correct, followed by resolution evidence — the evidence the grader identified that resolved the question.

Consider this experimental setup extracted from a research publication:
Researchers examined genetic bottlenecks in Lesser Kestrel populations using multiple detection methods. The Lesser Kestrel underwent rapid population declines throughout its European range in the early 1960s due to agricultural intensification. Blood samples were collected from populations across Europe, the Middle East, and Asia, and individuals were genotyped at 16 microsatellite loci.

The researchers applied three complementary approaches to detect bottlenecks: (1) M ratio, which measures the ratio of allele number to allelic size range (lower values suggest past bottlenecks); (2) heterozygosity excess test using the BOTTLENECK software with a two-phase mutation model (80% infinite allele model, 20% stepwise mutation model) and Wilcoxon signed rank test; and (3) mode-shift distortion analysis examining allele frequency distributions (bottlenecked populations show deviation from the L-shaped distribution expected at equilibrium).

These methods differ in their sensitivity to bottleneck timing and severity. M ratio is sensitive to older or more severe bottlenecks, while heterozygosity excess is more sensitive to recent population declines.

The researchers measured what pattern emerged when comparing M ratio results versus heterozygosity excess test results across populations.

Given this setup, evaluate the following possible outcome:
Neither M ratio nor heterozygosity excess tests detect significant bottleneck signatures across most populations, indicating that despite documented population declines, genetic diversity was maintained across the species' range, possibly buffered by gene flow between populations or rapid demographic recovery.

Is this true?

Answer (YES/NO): NO